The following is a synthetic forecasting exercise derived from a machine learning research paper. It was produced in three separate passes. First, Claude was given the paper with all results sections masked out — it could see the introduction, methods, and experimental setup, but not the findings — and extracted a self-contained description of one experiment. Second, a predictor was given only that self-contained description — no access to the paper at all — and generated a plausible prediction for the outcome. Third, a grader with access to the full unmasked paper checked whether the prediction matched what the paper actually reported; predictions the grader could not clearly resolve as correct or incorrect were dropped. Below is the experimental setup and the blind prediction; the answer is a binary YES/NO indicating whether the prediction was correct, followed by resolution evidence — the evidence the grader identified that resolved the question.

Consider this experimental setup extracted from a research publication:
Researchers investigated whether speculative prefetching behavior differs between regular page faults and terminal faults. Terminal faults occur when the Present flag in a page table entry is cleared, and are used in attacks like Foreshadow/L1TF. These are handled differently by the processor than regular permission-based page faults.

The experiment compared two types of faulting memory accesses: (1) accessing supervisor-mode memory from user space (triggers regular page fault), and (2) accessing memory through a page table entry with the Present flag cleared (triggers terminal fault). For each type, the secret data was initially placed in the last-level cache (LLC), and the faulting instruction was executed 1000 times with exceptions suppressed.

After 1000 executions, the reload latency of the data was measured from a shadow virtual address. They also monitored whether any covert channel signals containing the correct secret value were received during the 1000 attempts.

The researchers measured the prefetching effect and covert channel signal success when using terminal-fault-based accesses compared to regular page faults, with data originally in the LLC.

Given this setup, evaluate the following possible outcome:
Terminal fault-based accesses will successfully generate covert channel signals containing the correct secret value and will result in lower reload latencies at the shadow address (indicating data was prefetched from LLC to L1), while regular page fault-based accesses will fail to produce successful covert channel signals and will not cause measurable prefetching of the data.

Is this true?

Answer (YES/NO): NO